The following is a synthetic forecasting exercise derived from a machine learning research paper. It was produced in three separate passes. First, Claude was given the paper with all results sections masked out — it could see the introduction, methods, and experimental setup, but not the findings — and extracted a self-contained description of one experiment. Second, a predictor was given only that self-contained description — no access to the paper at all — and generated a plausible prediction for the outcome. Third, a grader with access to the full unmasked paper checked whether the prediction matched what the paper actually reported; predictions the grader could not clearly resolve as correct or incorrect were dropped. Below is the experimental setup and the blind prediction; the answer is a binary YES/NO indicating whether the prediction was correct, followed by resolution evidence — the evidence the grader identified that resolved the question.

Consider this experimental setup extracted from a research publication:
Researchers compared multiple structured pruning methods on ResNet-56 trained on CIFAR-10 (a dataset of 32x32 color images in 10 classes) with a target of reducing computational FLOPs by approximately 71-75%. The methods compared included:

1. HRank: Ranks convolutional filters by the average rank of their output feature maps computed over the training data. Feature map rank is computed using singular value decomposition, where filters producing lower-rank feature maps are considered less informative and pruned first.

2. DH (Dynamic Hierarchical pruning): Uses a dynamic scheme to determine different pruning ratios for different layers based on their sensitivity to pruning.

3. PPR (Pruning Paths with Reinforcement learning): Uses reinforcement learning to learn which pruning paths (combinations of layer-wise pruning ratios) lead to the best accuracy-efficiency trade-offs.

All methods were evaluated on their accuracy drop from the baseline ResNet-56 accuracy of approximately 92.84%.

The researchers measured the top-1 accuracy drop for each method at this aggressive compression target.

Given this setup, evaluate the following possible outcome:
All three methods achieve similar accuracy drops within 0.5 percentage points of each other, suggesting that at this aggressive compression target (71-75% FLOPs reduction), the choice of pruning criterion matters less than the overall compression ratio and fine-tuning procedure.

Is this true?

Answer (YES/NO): NO